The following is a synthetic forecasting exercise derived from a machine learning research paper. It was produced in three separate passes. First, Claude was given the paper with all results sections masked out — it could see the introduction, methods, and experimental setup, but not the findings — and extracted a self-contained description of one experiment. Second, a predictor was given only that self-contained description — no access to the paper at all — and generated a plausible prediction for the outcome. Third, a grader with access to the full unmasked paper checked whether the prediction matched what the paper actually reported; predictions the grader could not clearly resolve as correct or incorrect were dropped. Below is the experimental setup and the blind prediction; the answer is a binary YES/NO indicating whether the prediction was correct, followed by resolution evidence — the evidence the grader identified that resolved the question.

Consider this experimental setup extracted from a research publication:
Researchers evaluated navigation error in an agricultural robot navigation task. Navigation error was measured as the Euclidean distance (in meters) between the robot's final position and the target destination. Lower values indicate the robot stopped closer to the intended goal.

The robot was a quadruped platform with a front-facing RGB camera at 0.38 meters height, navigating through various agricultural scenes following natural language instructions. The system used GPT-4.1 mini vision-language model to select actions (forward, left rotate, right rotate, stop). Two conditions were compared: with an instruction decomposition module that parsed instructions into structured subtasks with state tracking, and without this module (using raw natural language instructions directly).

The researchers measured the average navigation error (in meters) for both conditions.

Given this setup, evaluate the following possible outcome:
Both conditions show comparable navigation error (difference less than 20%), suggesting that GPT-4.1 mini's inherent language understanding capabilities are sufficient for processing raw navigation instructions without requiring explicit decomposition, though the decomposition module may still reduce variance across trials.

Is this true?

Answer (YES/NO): NO